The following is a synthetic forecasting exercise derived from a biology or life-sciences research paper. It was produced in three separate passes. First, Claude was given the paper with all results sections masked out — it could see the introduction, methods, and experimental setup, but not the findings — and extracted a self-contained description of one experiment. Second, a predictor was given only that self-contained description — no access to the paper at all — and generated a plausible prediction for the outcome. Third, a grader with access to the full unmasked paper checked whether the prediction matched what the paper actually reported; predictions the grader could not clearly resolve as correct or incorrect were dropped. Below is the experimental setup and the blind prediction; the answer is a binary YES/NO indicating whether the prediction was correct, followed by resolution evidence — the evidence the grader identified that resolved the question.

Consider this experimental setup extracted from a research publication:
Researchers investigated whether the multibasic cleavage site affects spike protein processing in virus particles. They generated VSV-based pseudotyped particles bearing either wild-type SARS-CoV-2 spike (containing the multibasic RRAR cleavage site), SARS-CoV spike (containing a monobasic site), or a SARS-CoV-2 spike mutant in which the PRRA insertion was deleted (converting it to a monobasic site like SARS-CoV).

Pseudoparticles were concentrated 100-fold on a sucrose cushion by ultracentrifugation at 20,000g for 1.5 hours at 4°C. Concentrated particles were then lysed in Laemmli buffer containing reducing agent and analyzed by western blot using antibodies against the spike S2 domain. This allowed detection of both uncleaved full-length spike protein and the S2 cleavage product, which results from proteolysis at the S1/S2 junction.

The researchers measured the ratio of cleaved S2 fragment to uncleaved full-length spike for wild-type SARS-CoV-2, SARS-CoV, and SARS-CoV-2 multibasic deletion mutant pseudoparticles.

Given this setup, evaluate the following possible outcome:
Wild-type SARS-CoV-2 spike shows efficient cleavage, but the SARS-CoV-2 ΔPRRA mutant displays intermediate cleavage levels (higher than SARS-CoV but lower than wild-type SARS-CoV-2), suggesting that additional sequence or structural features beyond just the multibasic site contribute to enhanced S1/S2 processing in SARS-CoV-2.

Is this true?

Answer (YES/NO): NO